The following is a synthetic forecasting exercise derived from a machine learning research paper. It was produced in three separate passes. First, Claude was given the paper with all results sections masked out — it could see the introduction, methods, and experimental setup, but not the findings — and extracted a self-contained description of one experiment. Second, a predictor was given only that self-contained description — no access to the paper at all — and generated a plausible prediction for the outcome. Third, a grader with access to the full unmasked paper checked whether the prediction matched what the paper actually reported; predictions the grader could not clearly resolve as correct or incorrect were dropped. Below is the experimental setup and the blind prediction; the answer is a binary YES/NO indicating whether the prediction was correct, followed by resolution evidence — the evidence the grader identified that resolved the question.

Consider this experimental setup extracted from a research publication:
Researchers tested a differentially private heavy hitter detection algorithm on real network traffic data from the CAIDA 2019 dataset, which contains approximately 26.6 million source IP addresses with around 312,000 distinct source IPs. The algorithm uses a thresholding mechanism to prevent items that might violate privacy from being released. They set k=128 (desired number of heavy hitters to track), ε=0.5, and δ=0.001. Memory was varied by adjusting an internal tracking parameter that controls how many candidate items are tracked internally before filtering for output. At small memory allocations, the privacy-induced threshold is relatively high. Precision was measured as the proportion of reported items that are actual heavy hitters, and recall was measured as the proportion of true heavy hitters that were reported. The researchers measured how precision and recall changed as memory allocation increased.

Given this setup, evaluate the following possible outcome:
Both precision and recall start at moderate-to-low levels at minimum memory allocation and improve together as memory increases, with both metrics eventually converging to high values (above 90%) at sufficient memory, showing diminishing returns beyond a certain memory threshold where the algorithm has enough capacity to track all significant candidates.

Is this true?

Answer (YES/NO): NO